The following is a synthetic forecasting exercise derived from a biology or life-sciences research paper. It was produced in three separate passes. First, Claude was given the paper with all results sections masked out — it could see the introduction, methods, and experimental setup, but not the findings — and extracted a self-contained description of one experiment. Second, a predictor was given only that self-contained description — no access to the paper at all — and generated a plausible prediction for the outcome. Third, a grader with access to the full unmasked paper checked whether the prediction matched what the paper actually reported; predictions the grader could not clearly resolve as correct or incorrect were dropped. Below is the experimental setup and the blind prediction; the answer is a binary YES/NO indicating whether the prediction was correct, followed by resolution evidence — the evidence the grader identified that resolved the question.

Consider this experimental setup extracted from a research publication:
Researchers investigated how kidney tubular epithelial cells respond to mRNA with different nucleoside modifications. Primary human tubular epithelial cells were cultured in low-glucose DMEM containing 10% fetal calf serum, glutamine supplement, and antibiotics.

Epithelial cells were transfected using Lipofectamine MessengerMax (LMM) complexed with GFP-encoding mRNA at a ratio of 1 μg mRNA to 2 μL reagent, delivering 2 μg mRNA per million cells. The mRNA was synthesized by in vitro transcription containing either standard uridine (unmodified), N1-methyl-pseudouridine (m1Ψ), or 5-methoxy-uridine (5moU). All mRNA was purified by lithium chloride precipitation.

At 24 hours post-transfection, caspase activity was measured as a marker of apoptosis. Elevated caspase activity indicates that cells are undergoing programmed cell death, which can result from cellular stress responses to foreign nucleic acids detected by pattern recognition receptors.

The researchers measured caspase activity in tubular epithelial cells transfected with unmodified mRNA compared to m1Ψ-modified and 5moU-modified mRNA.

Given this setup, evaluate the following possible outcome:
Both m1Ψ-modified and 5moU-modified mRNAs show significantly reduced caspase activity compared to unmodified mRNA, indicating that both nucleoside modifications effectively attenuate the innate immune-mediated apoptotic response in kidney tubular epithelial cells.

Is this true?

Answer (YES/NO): YES